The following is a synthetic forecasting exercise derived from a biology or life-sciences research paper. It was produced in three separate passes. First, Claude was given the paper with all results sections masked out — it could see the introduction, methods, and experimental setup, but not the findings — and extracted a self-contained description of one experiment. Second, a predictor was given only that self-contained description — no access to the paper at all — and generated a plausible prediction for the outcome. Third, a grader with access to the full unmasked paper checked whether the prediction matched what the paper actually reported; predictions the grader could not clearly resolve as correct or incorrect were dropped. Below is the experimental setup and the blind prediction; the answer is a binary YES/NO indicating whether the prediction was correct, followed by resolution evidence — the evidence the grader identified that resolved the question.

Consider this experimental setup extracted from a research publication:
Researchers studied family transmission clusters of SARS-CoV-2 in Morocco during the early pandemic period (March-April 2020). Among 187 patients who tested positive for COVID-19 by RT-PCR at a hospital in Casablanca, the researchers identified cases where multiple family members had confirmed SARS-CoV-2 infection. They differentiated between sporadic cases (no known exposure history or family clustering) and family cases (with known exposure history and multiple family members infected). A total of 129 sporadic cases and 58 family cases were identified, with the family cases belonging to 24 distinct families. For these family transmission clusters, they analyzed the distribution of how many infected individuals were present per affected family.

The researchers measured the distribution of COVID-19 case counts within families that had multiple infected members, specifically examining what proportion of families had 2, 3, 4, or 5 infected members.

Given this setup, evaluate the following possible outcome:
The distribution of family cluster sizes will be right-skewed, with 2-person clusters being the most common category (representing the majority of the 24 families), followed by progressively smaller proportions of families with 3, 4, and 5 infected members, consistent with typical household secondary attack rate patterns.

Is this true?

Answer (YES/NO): YES